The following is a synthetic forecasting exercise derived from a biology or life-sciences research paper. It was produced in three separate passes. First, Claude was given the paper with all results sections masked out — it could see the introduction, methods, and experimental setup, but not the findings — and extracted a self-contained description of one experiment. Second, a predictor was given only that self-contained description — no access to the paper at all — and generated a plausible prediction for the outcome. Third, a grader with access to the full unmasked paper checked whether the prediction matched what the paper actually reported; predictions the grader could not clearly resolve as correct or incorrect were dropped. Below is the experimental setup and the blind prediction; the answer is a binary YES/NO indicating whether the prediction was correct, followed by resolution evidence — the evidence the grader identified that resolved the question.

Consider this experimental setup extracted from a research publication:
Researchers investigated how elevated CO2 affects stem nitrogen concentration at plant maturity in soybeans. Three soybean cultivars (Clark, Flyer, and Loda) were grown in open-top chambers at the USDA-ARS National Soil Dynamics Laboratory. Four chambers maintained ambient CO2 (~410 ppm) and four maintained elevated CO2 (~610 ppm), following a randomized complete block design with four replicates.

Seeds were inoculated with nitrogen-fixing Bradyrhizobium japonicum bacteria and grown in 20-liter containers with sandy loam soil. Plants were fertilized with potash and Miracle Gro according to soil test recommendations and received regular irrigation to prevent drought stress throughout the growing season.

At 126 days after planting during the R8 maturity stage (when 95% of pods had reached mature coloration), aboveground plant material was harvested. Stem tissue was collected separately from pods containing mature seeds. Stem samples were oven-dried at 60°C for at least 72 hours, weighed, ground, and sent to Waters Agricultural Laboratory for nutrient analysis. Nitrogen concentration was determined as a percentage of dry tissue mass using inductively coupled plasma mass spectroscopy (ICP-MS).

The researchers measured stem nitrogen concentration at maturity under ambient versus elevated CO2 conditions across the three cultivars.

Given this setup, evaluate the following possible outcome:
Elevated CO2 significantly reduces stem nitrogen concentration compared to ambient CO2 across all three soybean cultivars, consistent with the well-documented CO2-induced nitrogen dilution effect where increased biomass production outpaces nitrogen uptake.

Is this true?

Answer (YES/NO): NO